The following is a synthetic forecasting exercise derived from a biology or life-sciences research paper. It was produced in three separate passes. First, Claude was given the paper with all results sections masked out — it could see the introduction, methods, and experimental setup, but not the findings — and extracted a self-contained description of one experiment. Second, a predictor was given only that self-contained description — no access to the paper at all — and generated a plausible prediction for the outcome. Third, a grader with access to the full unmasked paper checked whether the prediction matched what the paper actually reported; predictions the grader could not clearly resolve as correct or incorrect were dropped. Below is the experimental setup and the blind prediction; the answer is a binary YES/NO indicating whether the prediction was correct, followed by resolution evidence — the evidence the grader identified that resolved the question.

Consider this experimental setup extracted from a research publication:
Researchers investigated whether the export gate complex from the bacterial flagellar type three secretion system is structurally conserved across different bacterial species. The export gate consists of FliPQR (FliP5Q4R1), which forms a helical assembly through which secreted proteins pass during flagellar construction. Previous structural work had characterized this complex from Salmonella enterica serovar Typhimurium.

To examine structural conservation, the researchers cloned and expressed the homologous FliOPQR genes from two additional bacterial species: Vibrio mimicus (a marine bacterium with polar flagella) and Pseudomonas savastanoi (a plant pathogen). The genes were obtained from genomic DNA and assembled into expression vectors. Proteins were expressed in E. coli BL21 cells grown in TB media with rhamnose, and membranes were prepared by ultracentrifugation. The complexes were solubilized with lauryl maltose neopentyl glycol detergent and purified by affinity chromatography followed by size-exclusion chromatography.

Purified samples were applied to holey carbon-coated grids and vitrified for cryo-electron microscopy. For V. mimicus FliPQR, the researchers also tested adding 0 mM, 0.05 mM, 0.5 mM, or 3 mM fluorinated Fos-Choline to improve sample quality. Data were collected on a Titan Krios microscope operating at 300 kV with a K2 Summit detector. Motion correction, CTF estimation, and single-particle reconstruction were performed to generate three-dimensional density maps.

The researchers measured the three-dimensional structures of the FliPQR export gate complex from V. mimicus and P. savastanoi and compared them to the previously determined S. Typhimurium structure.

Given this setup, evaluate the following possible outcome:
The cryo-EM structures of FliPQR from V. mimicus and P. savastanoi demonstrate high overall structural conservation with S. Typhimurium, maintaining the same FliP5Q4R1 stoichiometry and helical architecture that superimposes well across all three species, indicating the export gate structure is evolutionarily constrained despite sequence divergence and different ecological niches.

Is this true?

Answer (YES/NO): NO